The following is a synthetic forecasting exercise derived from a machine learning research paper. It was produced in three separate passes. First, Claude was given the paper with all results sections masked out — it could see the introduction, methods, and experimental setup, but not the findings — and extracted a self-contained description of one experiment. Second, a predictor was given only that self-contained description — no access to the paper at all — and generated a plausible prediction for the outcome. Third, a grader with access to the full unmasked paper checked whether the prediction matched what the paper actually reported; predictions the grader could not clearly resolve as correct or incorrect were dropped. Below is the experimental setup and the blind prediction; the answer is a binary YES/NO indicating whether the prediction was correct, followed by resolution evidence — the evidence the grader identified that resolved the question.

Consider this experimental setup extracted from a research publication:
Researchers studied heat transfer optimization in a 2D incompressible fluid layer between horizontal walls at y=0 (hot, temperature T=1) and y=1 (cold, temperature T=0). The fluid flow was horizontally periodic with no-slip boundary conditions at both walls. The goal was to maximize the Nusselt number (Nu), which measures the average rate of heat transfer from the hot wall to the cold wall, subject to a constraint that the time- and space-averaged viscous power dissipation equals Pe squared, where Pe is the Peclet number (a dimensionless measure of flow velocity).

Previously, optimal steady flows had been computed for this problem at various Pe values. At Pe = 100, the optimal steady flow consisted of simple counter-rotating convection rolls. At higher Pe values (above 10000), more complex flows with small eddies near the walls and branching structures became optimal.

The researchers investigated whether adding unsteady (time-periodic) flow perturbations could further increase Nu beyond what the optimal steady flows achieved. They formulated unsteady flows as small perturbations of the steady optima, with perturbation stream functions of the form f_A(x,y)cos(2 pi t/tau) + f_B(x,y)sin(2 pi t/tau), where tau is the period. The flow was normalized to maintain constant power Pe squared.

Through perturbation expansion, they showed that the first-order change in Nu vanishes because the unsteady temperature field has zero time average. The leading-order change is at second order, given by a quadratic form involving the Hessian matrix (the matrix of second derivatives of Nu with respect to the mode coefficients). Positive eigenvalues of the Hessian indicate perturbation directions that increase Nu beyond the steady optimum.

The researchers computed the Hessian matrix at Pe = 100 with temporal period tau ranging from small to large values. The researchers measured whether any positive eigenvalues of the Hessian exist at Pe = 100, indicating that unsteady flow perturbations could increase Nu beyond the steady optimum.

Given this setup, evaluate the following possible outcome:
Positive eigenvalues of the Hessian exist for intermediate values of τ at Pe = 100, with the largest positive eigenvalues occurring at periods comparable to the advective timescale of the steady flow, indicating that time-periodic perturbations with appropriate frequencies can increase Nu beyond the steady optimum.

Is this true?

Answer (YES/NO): NO